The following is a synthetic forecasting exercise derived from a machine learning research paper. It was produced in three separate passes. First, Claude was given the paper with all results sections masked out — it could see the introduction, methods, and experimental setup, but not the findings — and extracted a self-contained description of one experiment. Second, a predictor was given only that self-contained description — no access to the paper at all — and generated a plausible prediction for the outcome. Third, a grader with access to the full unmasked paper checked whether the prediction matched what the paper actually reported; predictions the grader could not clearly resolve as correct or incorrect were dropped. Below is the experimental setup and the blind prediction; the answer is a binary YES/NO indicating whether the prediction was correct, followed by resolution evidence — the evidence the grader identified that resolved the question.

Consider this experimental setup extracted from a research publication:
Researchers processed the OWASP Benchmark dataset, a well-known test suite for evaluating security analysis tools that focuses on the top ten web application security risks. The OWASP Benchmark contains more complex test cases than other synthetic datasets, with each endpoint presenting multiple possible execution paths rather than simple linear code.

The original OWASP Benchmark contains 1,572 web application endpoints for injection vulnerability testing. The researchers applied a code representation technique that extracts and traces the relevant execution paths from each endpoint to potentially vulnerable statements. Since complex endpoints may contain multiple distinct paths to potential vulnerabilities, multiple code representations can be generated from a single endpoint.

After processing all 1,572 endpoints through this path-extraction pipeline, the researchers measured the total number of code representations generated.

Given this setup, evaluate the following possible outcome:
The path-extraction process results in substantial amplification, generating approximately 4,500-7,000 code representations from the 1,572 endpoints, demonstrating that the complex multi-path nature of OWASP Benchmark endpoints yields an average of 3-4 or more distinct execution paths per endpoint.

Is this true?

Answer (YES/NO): YES